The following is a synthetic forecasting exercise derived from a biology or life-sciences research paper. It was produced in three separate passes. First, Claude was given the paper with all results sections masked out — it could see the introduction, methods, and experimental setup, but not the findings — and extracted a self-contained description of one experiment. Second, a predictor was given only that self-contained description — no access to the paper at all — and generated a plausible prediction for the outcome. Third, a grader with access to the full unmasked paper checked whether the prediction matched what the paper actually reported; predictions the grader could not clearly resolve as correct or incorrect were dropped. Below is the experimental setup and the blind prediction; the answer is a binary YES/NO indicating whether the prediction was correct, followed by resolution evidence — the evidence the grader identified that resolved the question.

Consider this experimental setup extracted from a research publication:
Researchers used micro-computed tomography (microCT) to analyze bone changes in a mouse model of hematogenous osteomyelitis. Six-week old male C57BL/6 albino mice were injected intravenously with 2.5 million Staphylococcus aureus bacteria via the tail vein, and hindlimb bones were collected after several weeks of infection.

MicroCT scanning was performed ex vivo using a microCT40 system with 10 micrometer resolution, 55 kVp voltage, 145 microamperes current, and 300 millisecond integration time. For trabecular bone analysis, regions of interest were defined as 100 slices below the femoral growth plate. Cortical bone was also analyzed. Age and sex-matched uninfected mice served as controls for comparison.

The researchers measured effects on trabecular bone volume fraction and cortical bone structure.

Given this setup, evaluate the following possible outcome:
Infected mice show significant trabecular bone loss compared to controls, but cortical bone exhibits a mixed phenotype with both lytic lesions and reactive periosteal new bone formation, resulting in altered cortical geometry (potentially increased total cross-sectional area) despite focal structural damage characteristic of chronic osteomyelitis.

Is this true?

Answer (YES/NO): NO